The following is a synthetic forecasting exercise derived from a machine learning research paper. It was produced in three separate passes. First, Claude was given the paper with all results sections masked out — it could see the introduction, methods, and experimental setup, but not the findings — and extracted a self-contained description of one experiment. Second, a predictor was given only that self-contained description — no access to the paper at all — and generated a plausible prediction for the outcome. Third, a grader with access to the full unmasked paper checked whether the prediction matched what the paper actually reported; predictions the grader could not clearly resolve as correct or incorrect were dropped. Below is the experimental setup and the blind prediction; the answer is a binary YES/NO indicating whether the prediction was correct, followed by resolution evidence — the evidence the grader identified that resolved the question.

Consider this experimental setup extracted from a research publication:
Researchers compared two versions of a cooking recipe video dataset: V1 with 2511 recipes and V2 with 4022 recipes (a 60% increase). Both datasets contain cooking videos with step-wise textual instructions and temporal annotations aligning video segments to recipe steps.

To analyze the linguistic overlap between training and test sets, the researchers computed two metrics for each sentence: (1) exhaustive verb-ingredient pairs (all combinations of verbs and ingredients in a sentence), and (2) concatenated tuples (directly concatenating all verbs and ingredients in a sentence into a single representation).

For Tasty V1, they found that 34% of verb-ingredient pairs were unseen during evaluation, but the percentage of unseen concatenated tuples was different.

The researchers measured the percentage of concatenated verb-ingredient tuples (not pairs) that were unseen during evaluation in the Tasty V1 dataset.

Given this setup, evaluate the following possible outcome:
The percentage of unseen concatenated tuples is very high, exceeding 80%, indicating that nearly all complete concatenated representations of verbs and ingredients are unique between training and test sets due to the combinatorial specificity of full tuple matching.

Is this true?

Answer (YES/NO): NO